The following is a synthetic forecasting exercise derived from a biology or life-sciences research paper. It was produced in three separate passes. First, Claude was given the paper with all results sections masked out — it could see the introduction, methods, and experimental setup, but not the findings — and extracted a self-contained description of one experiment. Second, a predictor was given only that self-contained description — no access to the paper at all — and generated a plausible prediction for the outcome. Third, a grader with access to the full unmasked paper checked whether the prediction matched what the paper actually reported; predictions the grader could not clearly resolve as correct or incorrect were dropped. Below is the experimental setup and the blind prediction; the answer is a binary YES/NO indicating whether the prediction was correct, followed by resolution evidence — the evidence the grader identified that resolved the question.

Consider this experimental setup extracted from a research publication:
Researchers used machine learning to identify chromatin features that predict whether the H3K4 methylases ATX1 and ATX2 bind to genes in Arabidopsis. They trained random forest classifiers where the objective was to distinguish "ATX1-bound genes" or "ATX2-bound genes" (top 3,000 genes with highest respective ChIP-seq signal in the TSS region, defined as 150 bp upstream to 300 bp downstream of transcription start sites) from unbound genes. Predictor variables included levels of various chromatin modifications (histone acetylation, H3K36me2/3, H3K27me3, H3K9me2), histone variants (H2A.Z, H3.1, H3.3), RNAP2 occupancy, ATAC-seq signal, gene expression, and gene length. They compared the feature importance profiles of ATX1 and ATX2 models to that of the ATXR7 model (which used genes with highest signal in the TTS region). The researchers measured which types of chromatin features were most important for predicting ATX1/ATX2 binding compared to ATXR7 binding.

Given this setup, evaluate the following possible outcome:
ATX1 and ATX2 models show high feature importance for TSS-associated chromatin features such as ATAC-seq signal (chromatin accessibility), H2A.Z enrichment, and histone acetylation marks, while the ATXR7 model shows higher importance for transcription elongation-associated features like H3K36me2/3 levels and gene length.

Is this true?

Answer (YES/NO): NO